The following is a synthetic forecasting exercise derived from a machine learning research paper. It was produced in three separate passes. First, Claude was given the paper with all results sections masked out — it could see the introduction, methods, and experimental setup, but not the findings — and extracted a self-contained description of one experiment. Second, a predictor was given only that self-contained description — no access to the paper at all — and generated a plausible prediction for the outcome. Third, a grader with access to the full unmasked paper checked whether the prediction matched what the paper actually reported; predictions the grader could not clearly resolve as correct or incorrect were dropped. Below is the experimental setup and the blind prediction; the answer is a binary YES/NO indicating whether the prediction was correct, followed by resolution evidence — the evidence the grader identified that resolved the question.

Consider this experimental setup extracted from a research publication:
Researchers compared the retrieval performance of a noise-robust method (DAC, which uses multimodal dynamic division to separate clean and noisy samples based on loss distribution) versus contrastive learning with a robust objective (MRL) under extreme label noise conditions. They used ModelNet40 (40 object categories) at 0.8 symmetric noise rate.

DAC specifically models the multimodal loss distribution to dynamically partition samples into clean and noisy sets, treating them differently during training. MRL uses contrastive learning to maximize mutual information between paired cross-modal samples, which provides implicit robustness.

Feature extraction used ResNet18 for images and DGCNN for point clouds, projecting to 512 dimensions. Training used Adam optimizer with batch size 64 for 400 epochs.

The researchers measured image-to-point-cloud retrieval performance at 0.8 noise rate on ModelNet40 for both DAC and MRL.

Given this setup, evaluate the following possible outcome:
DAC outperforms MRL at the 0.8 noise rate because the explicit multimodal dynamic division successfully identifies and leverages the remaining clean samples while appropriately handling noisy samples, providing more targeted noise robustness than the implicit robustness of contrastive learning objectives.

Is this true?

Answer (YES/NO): YES